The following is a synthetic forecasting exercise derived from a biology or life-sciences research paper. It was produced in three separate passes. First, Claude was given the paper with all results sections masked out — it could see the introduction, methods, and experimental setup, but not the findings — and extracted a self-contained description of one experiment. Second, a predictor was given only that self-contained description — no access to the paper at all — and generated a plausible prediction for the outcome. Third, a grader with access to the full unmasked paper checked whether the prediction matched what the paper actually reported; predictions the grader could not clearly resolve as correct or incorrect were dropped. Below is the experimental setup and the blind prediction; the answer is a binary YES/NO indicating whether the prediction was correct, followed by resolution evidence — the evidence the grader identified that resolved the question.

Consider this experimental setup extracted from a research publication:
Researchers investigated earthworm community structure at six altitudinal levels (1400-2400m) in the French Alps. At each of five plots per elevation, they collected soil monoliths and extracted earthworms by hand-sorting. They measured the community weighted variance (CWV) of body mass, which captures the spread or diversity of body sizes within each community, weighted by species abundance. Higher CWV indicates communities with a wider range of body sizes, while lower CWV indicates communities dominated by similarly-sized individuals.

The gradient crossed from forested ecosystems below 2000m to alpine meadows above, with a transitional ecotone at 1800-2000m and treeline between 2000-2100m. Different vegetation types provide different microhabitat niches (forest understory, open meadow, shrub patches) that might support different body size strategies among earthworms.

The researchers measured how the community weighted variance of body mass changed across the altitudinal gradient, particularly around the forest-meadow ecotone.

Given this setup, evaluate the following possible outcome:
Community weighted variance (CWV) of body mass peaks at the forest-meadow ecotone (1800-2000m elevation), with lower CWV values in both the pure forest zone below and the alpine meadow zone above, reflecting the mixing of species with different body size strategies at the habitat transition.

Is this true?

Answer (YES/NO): YES